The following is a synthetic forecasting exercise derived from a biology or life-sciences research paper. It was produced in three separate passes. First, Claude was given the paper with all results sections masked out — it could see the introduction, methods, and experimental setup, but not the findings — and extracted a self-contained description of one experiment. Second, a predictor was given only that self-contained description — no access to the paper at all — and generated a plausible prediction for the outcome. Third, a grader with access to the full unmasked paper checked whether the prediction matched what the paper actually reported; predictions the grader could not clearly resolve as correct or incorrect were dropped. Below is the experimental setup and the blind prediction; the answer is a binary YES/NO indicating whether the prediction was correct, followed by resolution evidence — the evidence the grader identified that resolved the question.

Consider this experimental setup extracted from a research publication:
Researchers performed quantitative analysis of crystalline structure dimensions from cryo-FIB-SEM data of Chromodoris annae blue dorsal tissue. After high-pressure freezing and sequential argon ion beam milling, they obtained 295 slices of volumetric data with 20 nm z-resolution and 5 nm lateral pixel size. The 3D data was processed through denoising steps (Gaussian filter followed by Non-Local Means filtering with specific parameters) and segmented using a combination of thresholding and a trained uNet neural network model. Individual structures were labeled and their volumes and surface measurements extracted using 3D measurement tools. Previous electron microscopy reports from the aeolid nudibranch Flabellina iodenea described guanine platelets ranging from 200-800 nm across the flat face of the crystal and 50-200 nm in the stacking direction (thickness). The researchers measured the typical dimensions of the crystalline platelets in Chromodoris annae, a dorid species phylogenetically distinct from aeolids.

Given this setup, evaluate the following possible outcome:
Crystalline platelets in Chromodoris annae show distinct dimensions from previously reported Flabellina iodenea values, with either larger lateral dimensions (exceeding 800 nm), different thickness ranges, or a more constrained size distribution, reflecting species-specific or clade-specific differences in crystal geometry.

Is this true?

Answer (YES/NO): YES